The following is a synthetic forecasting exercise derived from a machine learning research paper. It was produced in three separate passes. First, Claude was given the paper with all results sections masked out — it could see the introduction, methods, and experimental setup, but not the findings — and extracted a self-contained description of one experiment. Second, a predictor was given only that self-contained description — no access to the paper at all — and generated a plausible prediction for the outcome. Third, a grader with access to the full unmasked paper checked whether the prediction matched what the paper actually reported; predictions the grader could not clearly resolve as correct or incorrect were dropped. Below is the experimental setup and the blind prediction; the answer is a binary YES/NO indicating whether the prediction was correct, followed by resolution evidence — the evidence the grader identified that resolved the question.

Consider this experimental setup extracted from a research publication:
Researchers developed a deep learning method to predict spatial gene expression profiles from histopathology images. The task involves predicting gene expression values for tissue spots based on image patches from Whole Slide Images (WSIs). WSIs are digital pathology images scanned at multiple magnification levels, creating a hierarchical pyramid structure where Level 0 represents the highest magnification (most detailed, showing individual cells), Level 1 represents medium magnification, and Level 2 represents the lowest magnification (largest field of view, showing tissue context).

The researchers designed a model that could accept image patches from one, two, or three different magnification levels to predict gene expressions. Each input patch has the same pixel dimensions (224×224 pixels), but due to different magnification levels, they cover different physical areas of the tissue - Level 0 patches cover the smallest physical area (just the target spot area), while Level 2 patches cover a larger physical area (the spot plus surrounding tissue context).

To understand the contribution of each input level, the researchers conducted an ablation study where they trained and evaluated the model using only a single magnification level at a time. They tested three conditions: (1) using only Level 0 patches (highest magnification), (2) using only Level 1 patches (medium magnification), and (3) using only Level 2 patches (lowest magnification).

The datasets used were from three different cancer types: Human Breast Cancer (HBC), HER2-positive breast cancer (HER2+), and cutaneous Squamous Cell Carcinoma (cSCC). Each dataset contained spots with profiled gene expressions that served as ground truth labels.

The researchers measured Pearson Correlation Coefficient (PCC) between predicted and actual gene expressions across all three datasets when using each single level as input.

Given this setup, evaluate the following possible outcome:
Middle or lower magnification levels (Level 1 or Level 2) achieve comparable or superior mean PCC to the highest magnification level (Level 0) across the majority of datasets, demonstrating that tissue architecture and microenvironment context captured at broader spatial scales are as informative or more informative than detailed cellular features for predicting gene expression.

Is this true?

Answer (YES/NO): NO